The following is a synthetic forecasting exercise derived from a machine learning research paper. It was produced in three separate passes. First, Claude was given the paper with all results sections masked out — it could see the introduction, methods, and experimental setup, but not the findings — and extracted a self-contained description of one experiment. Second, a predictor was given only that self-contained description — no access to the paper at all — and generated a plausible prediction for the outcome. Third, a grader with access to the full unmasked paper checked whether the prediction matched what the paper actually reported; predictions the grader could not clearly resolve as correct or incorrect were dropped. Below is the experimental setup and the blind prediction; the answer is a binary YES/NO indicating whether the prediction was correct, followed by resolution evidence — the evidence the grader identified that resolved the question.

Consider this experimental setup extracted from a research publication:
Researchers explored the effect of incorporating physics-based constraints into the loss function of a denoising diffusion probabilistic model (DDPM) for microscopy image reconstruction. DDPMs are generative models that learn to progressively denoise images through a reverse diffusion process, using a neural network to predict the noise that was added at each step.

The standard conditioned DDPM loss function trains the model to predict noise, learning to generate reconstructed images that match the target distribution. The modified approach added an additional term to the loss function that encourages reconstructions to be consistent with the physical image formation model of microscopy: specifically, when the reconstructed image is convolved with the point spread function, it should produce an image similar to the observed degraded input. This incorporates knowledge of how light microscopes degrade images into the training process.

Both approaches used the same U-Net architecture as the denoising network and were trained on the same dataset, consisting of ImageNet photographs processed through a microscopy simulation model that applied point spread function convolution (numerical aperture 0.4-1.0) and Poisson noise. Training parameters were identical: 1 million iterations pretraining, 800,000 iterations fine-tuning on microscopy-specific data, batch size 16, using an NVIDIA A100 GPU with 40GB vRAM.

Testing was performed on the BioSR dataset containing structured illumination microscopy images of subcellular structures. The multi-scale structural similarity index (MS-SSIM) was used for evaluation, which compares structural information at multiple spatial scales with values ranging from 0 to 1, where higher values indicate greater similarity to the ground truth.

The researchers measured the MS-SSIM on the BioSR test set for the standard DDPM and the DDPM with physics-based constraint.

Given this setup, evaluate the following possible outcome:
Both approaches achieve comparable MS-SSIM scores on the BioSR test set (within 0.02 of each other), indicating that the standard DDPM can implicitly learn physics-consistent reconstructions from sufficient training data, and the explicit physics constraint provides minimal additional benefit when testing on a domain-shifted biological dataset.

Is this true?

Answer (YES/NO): NO